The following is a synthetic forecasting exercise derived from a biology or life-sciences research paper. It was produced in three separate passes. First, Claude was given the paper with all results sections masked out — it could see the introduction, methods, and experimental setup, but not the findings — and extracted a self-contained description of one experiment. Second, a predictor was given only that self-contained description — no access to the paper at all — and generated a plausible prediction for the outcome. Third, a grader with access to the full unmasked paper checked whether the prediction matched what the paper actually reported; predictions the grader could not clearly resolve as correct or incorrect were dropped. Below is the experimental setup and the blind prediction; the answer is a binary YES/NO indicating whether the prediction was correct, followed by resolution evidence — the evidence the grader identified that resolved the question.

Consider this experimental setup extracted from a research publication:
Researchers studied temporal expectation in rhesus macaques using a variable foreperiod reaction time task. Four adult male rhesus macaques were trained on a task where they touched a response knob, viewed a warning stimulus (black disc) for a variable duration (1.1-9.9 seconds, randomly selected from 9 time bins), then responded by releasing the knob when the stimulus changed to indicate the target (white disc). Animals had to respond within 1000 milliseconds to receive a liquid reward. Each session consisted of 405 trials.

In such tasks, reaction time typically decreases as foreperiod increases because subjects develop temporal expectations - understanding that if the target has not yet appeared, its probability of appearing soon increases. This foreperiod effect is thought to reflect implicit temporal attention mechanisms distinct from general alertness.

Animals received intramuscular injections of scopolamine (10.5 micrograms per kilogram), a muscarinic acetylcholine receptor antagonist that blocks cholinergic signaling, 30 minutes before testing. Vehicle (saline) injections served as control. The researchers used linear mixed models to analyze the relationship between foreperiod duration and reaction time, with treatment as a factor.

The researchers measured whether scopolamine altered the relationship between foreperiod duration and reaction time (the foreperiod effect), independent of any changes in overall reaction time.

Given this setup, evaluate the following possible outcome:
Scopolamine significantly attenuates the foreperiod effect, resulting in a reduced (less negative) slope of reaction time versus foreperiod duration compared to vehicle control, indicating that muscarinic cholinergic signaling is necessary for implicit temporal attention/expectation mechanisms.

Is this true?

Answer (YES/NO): YES